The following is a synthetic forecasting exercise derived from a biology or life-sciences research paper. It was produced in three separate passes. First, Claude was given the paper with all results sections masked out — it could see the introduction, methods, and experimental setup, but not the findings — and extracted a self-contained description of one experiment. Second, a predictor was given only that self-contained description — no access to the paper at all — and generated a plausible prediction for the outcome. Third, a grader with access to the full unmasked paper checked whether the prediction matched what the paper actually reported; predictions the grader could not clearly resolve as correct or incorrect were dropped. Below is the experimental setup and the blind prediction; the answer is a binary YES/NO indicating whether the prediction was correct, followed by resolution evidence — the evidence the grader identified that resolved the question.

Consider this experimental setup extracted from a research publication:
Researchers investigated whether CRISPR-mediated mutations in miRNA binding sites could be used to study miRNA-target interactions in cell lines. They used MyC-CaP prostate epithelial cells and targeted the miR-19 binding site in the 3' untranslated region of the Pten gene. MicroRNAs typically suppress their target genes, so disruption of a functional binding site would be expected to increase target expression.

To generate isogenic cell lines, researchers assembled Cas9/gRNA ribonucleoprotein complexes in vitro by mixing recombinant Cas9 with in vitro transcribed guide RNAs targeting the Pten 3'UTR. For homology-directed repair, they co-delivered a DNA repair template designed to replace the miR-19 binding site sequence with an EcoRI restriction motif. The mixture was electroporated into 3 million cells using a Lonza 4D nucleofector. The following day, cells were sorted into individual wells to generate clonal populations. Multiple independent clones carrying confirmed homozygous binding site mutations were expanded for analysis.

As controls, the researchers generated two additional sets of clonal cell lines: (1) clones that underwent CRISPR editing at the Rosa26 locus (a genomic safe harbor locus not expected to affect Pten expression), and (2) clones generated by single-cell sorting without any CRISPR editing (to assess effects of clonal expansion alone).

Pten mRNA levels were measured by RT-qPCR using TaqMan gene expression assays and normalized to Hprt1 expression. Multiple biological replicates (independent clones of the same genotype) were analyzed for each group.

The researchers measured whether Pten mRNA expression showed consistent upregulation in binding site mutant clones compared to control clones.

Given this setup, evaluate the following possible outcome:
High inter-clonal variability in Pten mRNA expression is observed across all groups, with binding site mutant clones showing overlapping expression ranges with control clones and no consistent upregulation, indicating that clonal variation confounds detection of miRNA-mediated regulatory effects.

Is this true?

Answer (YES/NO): YES